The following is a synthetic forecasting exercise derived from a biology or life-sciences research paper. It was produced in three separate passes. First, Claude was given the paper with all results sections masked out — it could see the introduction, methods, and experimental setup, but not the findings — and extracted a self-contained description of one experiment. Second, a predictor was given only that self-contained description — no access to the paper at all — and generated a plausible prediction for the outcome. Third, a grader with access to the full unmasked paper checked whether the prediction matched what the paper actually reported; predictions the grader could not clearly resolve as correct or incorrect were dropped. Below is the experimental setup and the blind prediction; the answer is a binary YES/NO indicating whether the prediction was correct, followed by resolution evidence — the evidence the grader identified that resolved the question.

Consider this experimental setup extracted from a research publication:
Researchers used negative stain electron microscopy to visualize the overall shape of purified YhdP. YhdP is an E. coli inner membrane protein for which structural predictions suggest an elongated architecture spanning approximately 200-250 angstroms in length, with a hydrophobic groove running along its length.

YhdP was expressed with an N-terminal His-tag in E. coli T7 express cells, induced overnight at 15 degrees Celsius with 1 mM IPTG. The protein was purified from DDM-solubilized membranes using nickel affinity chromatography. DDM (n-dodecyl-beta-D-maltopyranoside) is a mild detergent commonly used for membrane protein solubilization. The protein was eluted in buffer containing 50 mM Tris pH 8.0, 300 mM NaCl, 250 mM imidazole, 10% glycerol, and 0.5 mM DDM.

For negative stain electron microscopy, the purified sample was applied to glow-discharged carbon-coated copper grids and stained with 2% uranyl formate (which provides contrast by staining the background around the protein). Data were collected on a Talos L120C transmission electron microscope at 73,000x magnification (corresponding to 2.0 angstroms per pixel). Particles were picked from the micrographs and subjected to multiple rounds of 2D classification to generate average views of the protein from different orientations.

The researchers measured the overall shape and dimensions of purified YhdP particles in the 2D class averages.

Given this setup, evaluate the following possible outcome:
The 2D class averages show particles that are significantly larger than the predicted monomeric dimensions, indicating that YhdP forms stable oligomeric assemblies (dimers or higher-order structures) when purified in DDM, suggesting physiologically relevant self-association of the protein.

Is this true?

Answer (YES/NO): NO